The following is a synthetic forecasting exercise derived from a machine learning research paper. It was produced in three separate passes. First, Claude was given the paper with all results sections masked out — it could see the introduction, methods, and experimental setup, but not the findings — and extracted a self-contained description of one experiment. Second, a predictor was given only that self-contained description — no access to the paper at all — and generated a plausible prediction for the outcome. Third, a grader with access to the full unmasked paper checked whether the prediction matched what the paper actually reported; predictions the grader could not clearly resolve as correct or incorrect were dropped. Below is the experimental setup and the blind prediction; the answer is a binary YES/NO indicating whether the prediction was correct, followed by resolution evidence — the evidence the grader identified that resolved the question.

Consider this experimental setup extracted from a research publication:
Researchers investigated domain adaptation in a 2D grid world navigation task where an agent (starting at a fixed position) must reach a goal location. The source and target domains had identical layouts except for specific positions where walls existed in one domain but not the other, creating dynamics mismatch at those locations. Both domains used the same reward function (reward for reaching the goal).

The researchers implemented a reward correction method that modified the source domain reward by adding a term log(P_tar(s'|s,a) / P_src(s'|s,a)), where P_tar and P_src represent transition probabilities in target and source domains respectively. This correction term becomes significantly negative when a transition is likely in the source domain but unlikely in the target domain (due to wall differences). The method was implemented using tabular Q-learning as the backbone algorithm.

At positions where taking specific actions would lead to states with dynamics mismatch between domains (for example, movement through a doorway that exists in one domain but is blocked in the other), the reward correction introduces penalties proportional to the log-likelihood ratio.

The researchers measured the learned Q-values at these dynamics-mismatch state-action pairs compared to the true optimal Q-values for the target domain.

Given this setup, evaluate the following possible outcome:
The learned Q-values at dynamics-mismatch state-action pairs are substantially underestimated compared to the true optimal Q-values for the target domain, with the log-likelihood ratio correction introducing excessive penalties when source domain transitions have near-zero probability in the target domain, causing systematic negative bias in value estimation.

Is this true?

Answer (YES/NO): YES